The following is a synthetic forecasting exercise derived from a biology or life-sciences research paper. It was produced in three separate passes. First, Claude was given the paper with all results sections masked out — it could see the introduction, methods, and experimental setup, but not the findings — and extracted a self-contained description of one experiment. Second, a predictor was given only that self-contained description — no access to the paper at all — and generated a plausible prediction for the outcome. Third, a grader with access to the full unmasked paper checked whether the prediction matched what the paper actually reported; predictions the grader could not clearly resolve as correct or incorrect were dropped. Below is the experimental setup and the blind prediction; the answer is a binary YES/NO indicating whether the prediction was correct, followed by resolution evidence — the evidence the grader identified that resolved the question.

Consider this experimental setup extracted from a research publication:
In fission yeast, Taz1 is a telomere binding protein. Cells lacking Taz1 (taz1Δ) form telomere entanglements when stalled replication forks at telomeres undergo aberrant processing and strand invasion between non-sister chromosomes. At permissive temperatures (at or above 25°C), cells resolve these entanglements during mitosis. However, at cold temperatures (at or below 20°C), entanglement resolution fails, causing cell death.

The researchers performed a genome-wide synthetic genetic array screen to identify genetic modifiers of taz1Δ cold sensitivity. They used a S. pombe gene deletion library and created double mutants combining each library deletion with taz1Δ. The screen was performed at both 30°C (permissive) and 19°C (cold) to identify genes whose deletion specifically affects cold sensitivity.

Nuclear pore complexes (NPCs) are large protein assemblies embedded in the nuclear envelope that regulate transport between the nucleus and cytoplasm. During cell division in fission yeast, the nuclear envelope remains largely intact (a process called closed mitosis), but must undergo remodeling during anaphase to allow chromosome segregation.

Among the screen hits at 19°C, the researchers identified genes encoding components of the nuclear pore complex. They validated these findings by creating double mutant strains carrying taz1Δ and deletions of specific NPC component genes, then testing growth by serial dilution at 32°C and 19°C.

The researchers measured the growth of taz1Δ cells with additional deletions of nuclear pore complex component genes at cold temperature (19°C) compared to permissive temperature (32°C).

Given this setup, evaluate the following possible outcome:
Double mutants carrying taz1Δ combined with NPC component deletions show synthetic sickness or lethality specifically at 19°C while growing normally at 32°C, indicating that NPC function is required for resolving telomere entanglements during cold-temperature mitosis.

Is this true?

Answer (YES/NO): NO